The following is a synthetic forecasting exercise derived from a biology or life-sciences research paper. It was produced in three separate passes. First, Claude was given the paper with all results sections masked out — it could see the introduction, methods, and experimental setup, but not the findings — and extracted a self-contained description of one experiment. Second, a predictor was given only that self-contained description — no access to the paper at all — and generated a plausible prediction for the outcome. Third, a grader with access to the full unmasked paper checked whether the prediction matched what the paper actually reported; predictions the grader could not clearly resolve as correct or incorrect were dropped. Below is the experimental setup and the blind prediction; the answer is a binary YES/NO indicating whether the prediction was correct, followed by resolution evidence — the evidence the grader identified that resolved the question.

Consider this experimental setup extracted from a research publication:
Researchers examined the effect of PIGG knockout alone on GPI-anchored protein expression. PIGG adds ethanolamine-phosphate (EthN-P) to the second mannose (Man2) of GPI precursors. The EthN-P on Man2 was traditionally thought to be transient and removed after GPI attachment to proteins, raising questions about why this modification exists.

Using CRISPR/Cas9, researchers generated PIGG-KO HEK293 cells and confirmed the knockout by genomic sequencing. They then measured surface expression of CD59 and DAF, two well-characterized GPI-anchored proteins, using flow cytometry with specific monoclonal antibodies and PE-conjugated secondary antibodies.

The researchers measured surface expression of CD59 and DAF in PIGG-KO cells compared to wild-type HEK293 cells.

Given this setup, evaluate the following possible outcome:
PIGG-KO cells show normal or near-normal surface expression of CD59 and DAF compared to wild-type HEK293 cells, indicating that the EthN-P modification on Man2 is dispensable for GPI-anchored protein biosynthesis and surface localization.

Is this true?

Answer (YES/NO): YES